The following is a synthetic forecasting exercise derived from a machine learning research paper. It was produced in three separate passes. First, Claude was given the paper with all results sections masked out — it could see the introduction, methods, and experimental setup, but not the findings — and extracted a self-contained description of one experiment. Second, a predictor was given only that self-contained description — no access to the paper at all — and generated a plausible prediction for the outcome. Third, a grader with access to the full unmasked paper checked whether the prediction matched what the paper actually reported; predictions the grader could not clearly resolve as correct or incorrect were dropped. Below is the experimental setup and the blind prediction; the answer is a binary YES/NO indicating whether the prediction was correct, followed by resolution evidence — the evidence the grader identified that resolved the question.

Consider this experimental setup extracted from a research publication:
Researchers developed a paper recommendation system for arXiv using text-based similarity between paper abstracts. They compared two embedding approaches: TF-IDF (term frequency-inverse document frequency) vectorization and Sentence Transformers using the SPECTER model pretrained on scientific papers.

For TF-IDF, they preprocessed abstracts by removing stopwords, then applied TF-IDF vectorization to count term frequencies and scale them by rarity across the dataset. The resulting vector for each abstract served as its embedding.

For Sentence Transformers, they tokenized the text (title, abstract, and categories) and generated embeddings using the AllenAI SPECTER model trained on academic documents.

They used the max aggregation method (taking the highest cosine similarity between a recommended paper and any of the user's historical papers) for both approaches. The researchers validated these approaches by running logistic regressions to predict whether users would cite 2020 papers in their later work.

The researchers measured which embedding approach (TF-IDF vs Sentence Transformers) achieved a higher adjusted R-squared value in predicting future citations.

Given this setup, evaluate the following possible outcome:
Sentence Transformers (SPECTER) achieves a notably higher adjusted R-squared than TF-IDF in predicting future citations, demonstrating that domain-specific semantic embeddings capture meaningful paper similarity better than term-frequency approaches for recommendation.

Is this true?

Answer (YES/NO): YES